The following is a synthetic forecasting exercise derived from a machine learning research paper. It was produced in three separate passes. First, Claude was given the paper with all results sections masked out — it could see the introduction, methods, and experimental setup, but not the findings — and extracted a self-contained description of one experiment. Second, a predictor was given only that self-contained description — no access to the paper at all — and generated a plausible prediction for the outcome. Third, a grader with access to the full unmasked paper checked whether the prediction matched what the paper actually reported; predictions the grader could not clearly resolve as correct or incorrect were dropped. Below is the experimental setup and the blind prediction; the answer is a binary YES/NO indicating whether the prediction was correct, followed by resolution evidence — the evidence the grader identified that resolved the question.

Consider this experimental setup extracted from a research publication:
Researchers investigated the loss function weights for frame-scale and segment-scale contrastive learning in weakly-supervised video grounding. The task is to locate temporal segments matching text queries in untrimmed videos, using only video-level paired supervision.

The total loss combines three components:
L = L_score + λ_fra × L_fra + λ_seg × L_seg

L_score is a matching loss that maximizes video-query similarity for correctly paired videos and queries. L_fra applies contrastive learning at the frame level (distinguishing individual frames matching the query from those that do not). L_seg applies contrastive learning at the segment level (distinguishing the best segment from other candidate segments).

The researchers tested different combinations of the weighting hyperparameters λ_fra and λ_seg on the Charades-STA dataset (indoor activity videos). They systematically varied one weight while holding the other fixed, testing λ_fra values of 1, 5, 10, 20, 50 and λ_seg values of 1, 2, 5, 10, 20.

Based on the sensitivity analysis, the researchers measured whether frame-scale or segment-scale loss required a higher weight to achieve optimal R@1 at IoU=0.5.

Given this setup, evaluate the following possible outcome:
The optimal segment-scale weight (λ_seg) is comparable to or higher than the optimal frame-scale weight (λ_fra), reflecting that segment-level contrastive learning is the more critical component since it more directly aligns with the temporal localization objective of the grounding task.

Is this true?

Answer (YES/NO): NO